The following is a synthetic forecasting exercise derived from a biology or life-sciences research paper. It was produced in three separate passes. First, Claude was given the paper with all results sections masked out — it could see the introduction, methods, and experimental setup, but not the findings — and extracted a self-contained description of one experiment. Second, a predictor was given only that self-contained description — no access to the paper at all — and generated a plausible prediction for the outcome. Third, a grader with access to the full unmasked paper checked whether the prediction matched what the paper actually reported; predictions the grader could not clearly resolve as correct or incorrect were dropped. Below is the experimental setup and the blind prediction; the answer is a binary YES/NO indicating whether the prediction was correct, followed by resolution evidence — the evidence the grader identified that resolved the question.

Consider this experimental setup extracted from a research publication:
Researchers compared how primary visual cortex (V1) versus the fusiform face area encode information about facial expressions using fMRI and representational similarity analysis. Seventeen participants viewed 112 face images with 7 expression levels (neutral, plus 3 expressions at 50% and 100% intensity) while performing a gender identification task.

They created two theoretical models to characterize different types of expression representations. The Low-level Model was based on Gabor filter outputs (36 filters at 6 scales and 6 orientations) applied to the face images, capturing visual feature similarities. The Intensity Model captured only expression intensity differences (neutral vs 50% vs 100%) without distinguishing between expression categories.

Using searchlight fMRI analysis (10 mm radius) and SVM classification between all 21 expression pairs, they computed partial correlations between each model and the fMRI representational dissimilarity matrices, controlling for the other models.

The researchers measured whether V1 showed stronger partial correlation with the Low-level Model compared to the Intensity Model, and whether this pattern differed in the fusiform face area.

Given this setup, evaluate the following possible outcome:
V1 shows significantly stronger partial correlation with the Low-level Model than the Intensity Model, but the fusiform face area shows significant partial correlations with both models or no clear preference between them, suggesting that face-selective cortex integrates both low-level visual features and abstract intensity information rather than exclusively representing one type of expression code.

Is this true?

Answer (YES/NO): NO